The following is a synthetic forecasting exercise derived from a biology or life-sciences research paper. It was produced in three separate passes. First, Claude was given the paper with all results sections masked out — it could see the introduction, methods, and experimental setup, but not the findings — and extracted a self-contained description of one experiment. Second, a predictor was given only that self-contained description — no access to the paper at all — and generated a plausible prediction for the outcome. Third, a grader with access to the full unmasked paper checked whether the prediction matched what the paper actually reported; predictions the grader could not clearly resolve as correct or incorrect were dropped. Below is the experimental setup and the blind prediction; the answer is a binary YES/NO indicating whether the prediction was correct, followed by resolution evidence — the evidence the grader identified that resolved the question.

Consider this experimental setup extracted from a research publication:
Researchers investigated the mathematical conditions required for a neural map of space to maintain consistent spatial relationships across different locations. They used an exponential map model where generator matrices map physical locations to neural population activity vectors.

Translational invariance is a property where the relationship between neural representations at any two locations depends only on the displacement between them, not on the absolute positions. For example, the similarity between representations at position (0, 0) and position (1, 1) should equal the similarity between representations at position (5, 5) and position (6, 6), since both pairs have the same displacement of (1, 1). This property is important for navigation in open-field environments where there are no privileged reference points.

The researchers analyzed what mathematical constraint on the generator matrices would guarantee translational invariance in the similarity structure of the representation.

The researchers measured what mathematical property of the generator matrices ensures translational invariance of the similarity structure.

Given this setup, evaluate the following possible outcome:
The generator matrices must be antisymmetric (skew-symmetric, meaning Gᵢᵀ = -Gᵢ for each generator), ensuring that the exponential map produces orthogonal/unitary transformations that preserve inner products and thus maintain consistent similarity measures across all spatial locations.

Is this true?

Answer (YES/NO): YES